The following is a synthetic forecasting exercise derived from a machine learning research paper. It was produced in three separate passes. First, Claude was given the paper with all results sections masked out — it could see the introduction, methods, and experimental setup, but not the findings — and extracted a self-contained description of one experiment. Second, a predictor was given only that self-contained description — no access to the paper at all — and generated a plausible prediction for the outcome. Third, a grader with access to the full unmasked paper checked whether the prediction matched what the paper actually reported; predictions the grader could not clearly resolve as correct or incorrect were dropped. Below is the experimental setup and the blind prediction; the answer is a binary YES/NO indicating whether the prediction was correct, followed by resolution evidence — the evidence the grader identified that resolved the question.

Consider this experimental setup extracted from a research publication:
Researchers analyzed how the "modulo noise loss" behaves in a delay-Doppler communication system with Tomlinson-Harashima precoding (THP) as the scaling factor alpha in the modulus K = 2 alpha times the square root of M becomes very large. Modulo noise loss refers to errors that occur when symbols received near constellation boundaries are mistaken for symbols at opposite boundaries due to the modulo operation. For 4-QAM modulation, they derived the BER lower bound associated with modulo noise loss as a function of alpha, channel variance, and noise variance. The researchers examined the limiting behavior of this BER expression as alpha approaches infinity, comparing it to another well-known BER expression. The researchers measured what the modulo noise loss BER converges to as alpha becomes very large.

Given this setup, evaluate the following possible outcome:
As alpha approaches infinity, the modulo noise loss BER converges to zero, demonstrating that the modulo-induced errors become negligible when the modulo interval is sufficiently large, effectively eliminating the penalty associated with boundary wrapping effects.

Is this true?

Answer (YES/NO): NO